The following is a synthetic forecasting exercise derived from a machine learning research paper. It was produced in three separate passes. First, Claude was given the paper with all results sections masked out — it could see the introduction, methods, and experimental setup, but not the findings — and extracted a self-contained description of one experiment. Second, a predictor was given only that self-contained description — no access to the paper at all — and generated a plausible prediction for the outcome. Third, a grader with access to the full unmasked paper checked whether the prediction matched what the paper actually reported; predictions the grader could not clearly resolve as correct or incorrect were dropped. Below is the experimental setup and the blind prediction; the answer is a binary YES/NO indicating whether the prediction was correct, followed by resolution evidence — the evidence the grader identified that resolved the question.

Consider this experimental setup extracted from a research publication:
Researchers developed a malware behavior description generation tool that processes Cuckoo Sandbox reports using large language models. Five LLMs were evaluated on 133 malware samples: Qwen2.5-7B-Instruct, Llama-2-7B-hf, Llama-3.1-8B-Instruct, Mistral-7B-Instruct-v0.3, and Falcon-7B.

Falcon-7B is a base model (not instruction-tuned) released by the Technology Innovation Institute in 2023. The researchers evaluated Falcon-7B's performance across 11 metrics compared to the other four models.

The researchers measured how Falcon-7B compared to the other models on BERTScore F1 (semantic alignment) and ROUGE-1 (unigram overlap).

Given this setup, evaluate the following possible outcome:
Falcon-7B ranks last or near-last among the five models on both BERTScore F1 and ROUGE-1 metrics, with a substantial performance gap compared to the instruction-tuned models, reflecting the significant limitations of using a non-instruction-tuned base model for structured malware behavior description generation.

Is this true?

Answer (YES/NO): YES